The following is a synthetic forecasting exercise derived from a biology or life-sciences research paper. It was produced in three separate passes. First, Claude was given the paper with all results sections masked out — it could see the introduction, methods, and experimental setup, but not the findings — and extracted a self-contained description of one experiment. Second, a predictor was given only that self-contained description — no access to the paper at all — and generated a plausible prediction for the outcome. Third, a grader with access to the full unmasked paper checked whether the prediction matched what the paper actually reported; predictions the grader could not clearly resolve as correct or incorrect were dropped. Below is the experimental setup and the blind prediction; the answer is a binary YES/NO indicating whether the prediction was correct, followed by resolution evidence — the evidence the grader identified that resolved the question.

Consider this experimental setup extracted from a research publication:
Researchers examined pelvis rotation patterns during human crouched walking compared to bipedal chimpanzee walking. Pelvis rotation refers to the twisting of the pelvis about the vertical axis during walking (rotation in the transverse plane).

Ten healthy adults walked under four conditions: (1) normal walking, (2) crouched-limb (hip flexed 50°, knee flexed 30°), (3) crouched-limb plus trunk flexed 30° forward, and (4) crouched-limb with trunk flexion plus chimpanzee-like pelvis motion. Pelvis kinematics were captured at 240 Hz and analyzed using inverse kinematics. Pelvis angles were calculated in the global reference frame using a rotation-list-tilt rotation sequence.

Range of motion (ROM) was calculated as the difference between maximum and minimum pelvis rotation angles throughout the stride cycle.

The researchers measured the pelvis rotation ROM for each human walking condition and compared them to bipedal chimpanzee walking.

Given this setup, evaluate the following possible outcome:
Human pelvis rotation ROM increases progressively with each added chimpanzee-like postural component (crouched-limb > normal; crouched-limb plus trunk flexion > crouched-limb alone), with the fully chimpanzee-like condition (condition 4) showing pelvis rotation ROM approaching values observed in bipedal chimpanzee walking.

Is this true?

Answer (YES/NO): NO